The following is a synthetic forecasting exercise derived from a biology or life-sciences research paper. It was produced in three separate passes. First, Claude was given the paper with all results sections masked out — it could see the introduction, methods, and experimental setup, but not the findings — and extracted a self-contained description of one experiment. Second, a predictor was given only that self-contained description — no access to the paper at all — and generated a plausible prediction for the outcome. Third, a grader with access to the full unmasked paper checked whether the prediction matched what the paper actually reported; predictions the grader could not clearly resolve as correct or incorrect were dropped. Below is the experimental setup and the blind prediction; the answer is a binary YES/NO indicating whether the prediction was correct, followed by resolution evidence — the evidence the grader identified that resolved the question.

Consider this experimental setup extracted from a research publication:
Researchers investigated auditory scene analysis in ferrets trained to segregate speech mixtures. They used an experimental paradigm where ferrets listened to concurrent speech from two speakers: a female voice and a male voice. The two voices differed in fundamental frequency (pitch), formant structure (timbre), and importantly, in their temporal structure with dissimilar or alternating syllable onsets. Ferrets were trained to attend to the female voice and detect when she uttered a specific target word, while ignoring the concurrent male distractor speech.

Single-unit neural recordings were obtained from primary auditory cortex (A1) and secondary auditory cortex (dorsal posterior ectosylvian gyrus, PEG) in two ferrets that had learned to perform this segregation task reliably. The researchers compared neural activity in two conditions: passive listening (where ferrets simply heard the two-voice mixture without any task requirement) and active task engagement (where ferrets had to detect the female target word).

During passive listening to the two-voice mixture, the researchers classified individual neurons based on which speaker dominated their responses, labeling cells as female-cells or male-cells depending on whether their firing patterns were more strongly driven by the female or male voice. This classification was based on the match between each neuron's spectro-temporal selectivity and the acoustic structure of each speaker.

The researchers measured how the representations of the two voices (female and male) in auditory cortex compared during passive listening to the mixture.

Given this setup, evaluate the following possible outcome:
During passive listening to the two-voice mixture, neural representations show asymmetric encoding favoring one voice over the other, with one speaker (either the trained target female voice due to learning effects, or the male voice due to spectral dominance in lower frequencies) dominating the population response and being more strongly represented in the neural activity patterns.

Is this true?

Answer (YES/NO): NO